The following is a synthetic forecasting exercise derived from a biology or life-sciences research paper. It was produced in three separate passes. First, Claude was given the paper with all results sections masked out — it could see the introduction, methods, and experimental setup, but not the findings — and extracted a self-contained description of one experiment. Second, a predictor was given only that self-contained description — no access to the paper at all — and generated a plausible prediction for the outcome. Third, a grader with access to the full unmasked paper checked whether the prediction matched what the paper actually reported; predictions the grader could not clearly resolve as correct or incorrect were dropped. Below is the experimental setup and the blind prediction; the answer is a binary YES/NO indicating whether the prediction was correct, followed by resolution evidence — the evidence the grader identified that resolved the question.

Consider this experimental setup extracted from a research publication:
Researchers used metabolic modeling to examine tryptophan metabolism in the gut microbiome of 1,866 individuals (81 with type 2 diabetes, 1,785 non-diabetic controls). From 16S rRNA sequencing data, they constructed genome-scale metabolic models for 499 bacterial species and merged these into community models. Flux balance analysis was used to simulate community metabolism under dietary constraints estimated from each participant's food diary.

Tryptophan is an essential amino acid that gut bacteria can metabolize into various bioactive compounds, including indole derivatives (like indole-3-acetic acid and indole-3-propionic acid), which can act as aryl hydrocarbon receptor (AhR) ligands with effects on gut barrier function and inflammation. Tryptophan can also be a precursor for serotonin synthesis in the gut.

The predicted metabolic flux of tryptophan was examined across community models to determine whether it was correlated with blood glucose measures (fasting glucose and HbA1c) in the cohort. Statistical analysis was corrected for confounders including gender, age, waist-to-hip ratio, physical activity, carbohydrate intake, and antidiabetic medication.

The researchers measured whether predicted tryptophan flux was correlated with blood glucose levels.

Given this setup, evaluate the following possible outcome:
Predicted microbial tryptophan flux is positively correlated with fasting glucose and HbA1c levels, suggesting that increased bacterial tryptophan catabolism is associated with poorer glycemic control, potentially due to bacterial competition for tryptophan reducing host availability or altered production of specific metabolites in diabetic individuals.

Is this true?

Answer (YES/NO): NO